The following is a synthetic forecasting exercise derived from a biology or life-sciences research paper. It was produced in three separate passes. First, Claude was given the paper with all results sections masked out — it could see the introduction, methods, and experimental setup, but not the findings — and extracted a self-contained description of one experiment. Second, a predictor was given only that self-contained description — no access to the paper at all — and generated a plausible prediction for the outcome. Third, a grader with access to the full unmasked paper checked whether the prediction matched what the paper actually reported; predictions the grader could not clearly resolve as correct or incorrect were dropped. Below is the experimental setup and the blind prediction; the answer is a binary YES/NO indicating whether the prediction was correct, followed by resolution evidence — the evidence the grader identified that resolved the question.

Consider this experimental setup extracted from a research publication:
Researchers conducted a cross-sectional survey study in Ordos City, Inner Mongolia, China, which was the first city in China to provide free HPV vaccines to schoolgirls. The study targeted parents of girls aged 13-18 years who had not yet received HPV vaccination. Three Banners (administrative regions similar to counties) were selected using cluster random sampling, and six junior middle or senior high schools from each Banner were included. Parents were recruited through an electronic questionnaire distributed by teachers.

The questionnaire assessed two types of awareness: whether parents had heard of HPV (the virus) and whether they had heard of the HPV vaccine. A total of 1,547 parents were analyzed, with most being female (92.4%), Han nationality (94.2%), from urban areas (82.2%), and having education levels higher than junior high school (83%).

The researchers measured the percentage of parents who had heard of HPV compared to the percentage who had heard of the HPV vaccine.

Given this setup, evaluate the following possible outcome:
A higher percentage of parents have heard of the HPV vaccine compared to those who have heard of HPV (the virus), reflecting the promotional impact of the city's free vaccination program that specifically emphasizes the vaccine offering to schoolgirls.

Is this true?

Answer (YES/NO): YES